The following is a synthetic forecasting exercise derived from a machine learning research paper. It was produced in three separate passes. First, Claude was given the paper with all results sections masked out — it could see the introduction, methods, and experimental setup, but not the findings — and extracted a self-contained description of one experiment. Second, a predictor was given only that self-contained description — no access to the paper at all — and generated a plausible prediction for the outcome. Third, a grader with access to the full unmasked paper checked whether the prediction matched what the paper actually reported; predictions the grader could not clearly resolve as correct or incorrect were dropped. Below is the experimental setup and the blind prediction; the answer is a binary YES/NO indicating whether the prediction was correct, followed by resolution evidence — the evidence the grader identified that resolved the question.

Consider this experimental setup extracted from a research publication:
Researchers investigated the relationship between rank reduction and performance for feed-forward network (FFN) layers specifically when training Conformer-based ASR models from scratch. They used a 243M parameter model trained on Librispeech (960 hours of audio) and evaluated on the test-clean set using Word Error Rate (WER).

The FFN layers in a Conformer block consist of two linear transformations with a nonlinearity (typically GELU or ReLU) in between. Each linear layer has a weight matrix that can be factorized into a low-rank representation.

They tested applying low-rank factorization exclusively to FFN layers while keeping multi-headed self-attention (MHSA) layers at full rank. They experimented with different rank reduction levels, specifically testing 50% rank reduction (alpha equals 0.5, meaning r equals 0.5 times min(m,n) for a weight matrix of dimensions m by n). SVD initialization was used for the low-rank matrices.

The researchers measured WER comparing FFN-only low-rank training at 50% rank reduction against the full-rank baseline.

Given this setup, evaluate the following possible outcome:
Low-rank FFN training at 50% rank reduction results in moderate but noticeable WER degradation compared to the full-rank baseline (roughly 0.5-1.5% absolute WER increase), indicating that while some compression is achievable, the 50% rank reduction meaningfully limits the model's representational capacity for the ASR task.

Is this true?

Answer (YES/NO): NO